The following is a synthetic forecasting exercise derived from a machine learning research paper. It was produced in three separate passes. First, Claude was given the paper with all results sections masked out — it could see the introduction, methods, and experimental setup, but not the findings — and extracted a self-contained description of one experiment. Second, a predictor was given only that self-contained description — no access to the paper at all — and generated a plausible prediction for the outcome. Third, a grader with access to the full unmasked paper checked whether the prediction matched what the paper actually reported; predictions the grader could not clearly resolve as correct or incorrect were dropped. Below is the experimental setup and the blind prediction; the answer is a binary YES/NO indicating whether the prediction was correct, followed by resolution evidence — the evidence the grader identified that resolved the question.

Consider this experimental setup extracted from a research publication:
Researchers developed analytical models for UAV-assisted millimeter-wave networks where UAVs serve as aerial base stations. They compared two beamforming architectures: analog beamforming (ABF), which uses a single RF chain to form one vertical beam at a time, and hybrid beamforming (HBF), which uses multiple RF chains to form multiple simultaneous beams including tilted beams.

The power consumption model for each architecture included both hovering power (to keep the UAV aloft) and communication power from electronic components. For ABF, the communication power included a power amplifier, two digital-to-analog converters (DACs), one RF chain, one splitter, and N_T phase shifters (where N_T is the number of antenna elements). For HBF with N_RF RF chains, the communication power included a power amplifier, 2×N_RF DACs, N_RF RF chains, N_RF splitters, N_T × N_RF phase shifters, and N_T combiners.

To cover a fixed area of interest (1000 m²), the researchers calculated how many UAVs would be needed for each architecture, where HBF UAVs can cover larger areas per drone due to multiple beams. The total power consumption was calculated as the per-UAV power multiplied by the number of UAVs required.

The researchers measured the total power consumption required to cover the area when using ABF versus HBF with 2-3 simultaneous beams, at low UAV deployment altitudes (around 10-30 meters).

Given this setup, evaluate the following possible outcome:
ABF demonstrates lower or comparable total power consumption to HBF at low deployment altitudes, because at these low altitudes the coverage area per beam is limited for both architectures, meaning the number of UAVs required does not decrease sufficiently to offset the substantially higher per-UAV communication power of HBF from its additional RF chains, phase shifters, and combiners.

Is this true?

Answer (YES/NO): NO